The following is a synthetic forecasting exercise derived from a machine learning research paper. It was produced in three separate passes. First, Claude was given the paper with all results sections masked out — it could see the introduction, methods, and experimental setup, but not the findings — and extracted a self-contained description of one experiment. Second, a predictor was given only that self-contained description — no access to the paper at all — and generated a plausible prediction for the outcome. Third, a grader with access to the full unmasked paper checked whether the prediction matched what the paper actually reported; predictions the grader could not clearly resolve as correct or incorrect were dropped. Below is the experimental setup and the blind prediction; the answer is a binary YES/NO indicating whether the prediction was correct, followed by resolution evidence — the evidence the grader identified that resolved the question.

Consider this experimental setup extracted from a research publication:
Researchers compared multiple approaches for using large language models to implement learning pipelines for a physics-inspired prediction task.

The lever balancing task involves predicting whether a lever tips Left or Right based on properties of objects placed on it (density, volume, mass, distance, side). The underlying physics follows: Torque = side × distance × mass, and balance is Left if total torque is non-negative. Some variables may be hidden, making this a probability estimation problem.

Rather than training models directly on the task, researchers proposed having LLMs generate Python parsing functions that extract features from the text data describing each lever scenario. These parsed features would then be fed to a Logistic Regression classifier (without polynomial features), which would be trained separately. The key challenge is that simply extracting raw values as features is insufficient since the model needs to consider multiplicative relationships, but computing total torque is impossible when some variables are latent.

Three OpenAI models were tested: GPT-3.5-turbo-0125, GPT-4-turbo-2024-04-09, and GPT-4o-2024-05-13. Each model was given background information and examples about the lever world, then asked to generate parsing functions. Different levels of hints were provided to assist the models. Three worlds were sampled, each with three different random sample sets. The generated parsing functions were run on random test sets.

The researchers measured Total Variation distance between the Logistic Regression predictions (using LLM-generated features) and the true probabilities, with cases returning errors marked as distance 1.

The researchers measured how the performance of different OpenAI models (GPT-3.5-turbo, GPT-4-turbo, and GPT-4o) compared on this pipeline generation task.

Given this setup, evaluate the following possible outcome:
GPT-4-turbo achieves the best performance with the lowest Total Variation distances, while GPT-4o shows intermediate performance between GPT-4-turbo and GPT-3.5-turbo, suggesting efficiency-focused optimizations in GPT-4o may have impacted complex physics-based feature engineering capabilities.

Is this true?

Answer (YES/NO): NO